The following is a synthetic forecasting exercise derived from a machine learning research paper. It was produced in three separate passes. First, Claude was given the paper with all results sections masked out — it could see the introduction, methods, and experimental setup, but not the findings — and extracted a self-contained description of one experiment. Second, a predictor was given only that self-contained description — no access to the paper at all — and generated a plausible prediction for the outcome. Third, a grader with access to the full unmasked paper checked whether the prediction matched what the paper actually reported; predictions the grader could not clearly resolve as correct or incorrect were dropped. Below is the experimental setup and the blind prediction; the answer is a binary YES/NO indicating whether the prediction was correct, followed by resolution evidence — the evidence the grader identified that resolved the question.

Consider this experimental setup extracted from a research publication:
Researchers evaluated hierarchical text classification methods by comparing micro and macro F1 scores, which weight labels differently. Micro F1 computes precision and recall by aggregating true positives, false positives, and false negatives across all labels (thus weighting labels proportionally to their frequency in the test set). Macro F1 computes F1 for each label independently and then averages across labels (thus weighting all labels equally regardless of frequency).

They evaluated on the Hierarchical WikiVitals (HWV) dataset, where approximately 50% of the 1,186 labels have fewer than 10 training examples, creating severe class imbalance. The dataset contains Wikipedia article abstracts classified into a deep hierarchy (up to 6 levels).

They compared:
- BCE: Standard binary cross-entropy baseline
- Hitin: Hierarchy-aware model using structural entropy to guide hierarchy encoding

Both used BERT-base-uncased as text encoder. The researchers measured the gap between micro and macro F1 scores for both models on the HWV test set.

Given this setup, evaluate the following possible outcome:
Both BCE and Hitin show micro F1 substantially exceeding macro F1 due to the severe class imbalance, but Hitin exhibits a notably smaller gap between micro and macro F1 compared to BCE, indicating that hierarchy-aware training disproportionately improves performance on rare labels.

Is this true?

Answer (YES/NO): YES